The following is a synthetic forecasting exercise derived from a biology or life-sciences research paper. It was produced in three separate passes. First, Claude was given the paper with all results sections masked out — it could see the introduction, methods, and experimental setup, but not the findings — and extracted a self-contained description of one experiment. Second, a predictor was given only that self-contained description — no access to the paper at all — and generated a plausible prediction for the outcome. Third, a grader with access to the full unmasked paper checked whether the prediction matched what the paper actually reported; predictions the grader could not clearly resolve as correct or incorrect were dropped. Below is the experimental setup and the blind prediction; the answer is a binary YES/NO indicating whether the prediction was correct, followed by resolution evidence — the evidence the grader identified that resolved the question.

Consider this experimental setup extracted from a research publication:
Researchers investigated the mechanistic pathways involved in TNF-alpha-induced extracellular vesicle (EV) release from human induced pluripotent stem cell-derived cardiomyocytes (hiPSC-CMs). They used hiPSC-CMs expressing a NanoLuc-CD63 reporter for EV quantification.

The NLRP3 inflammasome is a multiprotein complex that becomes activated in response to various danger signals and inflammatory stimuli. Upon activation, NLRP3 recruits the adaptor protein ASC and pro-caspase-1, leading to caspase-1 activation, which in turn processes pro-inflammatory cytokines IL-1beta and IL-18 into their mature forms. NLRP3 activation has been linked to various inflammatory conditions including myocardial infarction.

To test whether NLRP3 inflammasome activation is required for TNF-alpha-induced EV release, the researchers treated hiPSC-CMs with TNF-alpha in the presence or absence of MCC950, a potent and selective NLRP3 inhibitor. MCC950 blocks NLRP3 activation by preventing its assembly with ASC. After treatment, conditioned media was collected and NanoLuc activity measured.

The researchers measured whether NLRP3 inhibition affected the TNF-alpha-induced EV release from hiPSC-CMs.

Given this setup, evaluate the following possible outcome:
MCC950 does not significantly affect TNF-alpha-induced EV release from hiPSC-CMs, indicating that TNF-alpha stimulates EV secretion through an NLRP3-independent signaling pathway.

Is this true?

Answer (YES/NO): NO